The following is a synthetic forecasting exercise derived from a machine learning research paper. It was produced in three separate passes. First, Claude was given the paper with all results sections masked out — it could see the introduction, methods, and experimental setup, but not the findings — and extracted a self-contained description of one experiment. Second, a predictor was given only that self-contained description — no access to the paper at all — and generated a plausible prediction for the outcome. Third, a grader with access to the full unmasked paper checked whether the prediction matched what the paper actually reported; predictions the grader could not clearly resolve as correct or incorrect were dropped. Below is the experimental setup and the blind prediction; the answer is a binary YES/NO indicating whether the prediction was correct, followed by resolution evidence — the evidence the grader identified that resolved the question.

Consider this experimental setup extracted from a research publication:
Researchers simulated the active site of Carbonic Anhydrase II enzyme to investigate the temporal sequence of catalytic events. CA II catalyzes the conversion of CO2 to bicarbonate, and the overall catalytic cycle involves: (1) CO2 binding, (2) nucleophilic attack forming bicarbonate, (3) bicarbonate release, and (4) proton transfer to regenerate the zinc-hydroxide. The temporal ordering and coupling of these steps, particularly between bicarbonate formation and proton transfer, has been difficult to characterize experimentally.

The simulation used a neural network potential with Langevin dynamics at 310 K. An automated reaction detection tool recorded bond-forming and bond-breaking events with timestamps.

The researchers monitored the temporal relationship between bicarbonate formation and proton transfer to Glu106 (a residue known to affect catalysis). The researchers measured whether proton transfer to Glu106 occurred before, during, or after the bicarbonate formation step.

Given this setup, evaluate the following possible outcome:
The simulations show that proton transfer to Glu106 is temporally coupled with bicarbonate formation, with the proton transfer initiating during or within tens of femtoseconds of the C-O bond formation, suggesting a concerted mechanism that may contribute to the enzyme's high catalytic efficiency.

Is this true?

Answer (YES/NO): NO